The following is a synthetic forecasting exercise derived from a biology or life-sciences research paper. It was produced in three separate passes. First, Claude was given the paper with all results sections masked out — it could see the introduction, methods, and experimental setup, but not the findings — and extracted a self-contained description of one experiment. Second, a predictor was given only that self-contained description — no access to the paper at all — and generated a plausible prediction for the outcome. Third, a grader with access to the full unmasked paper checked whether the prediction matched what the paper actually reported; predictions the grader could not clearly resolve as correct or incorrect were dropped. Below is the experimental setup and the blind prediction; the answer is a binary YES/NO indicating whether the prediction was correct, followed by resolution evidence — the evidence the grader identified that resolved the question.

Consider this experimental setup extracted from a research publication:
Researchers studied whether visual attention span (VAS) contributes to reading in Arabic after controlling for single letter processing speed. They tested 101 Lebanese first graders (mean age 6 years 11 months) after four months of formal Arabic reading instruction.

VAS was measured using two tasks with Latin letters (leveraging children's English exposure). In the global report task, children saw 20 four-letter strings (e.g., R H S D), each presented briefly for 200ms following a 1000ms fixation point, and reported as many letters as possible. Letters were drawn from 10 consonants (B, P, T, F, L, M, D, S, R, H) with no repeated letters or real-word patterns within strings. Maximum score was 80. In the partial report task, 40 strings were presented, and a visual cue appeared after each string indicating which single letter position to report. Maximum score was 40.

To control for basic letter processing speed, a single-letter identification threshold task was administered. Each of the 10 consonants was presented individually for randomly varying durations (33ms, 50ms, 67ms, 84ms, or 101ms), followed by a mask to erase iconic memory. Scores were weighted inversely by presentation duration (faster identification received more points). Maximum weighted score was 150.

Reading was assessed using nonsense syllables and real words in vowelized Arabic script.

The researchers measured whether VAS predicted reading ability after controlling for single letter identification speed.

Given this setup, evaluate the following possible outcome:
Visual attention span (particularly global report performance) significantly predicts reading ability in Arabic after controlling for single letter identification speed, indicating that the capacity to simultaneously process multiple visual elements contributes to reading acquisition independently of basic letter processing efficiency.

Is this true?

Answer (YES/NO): YES